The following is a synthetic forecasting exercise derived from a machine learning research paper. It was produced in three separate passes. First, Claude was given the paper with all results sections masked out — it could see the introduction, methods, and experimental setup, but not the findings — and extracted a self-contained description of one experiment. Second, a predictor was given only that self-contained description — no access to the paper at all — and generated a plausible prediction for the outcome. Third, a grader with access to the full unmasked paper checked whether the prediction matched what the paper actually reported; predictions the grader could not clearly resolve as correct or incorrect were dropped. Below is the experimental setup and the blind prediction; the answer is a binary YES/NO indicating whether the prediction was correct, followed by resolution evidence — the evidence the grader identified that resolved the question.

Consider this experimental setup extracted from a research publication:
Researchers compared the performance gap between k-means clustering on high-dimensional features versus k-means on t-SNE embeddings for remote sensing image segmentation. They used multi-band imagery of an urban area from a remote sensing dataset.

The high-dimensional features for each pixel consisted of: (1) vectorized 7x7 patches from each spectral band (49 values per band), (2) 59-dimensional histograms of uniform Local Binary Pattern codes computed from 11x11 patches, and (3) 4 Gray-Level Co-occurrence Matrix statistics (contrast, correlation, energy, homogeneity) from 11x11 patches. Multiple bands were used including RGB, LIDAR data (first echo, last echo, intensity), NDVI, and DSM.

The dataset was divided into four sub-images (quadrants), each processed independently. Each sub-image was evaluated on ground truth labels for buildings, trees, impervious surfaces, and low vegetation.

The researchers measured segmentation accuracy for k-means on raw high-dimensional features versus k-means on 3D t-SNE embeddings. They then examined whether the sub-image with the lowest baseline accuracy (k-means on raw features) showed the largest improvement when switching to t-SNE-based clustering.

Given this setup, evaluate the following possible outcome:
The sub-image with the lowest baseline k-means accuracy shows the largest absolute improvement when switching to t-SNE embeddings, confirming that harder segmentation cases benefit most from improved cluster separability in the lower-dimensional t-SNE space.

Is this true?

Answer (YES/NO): YES